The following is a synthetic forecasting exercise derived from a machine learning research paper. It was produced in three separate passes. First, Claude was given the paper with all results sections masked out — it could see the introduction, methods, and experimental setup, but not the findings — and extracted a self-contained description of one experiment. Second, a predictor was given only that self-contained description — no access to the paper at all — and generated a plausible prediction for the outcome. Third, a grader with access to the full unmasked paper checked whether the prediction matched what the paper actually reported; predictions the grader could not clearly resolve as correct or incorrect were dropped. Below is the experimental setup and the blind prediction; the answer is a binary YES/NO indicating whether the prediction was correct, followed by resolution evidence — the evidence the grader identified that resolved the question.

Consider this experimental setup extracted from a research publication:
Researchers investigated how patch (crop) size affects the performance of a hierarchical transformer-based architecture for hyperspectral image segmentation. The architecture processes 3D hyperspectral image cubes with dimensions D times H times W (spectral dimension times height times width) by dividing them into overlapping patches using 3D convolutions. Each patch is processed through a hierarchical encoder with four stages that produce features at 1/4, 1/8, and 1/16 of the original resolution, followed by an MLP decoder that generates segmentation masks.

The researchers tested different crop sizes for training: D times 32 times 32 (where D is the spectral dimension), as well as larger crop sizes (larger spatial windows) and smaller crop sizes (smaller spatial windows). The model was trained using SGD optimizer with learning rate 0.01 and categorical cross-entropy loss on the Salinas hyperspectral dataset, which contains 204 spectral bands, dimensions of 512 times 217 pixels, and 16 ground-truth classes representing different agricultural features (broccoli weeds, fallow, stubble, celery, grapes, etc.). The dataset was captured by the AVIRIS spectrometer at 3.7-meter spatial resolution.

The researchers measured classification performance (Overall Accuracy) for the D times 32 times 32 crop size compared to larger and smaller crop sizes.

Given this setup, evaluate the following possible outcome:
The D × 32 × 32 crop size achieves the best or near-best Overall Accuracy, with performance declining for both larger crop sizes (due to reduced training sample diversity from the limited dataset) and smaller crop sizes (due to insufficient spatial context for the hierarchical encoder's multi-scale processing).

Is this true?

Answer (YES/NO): NO